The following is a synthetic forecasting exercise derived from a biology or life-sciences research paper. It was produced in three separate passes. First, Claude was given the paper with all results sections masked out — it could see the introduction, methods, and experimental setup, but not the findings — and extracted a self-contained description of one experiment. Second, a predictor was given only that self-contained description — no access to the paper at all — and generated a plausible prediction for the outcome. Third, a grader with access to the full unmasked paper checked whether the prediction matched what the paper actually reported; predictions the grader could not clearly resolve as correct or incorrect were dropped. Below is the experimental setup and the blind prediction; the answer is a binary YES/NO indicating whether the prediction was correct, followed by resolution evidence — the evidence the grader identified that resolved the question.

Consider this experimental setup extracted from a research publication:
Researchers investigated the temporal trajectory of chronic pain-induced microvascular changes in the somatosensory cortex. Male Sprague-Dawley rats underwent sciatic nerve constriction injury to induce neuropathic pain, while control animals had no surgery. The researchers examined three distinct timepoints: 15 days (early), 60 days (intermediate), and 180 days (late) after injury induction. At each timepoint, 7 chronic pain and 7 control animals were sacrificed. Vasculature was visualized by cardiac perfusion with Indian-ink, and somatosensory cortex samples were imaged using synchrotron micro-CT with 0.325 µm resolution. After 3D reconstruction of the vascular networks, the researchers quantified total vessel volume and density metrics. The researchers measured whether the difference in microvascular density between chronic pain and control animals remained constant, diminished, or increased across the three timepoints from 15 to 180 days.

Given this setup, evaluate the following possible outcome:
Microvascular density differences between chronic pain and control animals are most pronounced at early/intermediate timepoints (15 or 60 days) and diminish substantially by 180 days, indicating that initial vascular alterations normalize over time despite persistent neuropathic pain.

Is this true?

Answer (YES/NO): NO